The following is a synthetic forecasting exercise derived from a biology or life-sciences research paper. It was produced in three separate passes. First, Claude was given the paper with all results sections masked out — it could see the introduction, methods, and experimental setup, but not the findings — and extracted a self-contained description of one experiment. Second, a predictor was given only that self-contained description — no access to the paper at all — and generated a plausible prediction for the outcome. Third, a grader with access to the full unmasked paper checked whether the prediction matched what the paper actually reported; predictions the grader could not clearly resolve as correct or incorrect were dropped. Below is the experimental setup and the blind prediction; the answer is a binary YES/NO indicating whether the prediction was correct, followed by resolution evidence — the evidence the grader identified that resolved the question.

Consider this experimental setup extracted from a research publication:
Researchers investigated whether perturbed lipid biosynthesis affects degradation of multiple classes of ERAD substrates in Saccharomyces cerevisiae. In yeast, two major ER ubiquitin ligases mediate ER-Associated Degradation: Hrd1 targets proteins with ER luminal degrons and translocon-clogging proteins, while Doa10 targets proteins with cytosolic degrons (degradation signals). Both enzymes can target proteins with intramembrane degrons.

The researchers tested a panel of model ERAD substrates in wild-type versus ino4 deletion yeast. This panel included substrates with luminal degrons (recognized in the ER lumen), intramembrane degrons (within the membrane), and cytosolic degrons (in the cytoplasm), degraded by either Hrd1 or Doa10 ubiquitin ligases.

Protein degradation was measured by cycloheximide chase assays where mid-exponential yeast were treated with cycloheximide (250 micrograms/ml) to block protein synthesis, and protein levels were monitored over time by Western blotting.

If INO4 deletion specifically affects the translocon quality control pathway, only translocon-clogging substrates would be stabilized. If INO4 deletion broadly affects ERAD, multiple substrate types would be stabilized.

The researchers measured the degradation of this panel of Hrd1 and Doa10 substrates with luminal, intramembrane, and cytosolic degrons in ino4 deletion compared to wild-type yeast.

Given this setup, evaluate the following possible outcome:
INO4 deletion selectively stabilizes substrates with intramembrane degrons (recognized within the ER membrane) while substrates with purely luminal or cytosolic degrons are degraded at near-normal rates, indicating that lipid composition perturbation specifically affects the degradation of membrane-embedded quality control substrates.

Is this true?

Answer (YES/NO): NO